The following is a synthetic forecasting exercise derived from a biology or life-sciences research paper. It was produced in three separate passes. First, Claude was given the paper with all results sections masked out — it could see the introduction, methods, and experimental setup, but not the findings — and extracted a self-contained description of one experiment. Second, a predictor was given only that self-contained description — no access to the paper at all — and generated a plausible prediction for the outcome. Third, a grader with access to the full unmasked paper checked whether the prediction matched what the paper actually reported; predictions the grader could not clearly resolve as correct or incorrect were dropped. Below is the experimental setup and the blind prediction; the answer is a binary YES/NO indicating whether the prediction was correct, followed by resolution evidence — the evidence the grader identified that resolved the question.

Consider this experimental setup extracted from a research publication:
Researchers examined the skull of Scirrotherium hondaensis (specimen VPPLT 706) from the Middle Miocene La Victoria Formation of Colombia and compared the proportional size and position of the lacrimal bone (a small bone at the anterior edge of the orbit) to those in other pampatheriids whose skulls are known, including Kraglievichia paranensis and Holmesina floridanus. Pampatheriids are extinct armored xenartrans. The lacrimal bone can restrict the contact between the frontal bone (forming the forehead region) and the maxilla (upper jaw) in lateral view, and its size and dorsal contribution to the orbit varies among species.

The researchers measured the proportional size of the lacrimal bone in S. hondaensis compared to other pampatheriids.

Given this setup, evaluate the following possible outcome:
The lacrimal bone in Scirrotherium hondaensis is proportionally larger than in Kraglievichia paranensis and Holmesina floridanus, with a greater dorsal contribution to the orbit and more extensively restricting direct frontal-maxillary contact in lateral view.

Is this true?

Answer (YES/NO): NO